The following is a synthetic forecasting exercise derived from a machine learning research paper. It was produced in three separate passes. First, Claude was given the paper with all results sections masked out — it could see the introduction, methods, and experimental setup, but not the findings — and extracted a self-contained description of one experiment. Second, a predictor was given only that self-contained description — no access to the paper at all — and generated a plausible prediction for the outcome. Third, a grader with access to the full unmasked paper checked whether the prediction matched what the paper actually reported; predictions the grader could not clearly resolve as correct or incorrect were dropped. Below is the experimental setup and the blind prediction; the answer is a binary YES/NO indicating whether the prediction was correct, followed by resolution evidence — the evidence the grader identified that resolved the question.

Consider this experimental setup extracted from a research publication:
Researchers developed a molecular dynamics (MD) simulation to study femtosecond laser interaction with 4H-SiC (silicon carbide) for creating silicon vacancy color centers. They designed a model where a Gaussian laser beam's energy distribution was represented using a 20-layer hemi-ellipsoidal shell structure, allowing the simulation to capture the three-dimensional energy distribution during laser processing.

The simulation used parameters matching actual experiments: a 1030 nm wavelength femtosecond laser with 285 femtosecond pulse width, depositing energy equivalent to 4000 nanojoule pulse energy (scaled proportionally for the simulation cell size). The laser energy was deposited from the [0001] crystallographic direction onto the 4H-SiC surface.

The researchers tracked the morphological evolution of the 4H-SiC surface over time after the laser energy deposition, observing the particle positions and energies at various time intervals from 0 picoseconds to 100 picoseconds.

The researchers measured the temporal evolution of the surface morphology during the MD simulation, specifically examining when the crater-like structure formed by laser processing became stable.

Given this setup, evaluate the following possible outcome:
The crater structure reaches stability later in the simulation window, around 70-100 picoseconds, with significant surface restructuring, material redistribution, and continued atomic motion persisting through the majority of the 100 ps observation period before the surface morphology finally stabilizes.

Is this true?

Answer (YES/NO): NO